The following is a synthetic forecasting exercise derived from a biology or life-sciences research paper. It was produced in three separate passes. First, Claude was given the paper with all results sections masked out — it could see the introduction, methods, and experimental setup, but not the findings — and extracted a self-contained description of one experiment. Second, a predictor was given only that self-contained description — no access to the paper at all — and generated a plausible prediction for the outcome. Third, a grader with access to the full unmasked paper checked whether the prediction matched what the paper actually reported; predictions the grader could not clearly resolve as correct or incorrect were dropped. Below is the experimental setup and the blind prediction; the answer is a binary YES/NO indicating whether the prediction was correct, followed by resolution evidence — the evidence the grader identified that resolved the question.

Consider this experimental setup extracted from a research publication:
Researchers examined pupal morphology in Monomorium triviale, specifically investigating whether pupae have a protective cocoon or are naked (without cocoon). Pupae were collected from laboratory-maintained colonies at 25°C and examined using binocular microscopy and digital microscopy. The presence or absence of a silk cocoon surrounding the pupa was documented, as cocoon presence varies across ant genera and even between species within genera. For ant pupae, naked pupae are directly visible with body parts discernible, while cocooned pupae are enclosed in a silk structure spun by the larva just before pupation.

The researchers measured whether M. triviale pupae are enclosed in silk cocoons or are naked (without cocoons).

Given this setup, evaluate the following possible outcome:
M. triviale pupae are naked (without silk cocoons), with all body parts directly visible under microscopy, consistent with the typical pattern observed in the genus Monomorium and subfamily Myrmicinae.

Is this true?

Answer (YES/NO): YES